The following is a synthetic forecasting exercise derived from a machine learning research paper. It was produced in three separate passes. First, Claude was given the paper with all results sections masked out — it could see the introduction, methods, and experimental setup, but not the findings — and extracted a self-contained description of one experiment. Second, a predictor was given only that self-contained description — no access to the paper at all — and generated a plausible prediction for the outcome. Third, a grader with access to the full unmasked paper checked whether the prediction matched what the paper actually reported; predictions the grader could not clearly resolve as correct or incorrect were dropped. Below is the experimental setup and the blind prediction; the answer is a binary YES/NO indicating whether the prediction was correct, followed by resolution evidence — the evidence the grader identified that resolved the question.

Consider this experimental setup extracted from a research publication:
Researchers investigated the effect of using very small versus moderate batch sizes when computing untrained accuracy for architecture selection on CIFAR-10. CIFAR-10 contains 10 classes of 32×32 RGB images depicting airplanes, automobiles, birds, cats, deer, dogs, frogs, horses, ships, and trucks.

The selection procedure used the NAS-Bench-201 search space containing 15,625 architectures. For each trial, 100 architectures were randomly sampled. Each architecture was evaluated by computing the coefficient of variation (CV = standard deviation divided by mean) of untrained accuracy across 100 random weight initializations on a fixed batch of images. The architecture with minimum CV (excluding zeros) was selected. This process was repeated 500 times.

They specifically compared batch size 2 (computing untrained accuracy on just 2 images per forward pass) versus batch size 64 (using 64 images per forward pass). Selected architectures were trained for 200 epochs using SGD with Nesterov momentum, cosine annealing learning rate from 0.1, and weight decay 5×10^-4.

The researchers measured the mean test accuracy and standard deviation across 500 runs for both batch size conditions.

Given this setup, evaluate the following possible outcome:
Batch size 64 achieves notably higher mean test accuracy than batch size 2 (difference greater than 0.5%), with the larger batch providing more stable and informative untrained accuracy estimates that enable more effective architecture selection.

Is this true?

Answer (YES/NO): YES